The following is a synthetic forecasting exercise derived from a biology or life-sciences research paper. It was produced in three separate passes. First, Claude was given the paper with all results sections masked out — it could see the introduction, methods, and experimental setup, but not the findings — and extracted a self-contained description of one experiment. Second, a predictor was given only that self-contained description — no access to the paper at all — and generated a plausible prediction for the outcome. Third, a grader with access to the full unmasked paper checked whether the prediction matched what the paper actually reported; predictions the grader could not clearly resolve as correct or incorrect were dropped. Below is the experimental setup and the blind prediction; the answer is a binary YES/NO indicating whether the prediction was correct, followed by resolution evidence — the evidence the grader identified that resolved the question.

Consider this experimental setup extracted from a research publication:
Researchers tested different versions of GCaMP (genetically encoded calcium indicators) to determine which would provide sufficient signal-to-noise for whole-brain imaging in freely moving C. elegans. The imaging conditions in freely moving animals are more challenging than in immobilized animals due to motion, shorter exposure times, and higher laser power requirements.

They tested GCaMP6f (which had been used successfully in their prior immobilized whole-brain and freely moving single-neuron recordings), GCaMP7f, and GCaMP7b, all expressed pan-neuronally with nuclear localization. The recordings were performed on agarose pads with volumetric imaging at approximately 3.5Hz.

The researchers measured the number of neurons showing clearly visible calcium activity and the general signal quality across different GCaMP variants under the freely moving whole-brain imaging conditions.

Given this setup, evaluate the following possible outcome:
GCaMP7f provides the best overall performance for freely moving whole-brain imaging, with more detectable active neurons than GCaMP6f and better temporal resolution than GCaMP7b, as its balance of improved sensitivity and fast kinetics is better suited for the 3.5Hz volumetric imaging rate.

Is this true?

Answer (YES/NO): NO